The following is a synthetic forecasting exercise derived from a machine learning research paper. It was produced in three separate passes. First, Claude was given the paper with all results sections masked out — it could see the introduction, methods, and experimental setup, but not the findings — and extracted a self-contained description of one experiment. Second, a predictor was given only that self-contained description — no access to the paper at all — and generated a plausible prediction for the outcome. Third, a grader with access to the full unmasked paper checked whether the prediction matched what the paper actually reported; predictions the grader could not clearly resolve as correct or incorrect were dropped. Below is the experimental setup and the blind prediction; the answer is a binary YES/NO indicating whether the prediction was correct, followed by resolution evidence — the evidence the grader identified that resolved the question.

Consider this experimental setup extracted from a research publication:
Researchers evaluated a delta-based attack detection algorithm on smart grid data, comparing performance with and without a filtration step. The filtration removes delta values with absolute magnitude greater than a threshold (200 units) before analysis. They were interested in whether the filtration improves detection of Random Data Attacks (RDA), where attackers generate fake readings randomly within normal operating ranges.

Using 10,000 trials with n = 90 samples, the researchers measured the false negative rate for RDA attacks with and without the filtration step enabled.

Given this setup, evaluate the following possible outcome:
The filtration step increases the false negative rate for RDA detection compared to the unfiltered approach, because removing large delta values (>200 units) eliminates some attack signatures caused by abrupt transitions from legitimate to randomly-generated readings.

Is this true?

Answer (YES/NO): NO